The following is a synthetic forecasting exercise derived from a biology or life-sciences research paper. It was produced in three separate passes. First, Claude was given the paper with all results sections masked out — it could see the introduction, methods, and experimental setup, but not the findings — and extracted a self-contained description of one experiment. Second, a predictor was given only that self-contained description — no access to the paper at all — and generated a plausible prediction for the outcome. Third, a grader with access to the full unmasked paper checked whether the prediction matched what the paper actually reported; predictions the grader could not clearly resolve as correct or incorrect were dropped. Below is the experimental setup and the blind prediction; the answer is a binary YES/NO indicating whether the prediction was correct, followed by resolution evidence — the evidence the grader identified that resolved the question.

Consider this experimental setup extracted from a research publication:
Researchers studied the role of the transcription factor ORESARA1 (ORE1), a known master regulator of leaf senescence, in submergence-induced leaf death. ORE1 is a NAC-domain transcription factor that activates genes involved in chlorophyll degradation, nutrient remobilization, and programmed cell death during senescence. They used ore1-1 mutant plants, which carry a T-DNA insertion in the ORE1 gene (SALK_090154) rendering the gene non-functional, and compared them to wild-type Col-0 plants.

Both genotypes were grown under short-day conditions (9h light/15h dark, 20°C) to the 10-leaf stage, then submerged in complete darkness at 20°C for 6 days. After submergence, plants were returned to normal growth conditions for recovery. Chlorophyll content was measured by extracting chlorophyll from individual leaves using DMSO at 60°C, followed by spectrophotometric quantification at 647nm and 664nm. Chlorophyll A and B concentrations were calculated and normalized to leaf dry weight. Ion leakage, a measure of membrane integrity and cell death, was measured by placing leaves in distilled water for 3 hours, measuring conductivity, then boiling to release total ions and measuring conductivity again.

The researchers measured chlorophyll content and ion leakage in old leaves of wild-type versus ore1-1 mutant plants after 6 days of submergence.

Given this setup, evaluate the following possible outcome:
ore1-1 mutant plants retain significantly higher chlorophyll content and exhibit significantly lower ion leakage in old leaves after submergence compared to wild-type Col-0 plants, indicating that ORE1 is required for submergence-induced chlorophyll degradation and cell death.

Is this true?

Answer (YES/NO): YES